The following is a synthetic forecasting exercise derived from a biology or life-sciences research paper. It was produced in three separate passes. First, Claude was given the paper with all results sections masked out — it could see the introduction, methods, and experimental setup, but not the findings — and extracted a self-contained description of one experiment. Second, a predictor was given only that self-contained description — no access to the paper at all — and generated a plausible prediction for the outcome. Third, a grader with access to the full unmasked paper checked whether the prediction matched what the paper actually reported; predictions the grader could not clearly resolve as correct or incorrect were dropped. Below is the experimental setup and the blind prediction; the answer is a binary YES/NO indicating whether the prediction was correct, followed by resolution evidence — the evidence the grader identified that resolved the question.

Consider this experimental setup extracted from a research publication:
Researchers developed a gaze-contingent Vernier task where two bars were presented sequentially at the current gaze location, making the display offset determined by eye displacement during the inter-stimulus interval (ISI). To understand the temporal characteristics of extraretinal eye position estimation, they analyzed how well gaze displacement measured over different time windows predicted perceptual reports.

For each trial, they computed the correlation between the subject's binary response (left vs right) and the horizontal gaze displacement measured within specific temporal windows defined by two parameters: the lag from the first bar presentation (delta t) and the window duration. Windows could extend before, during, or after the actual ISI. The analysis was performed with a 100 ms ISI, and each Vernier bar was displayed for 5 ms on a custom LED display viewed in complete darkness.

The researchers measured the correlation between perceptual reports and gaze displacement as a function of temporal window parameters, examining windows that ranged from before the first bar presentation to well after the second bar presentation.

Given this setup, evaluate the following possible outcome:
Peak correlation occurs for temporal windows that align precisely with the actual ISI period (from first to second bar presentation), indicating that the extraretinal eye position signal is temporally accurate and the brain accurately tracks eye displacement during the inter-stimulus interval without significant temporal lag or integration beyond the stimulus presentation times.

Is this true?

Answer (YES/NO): NO